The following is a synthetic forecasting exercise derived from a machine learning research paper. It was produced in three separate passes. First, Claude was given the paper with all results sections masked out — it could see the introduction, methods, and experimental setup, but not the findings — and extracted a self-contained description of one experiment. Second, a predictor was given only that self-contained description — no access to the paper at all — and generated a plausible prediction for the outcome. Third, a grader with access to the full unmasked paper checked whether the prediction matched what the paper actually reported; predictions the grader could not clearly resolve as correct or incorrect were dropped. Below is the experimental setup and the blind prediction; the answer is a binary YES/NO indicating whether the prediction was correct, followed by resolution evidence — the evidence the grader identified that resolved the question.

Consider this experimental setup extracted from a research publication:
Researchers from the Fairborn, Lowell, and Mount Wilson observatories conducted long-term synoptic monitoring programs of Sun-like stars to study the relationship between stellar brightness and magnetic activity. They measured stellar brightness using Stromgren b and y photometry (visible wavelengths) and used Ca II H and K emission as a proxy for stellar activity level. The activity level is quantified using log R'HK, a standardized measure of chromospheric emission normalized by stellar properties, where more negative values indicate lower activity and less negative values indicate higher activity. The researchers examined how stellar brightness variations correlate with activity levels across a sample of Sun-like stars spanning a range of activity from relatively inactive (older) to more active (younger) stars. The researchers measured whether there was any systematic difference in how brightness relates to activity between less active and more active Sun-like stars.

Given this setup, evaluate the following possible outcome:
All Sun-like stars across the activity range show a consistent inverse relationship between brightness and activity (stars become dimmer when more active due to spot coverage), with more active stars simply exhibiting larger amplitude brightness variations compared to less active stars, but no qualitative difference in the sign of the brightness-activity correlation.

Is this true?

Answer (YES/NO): NO